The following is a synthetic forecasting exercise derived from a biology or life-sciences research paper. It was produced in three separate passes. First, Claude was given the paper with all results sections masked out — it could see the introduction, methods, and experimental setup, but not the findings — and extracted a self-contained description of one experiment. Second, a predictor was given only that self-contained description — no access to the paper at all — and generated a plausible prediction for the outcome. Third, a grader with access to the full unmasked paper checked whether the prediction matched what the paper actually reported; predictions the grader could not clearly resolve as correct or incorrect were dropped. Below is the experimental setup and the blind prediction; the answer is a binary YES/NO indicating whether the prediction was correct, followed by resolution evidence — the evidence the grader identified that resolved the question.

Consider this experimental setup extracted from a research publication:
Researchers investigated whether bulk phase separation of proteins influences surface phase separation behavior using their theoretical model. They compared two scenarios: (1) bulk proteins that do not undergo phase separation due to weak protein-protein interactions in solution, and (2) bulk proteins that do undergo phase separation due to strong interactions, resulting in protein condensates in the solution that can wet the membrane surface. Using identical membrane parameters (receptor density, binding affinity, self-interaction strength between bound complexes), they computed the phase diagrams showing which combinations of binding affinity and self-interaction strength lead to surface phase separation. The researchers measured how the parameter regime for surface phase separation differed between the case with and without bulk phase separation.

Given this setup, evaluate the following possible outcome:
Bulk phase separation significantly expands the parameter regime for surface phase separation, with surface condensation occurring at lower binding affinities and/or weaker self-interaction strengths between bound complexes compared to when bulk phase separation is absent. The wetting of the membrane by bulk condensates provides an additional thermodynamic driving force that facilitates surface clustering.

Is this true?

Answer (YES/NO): YES